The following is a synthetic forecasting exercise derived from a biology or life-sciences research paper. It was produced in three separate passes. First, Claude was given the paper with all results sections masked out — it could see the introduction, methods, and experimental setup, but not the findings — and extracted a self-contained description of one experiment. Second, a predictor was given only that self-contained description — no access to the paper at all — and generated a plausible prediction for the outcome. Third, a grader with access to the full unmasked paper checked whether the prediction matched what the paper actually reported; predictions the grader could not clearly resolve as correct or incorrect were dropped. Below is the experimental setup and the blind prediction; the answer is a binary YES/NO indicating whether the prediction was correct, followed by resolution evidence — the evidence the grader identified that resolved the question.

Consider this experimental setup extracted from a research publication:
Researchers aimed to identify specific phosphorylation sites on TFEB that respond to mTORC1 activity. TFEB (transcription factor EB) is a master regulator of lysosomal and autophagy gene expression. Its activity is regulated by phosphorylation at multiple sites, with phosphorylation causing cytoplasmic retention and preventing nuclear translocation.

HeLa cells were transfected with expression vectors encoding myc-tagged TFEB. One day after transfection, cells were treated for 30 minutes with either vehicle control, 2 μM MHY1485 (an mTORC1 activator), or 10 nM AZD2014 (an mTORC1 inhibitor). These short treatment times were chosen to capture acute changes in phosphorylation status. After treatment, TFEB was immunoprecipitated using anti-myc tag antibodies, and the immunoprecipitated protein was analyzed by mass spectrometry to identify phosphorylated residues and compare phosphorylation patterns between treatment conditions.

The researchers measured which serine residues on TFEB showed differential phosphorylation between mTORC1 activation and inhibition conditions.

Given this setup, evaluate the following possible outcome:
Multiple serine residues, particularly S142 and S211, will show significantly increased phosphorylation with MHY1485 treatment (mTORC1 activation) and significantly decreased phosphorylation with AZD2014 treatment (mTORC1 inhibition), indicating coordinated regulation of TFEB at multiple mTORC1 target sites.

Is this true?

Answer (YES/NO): NO